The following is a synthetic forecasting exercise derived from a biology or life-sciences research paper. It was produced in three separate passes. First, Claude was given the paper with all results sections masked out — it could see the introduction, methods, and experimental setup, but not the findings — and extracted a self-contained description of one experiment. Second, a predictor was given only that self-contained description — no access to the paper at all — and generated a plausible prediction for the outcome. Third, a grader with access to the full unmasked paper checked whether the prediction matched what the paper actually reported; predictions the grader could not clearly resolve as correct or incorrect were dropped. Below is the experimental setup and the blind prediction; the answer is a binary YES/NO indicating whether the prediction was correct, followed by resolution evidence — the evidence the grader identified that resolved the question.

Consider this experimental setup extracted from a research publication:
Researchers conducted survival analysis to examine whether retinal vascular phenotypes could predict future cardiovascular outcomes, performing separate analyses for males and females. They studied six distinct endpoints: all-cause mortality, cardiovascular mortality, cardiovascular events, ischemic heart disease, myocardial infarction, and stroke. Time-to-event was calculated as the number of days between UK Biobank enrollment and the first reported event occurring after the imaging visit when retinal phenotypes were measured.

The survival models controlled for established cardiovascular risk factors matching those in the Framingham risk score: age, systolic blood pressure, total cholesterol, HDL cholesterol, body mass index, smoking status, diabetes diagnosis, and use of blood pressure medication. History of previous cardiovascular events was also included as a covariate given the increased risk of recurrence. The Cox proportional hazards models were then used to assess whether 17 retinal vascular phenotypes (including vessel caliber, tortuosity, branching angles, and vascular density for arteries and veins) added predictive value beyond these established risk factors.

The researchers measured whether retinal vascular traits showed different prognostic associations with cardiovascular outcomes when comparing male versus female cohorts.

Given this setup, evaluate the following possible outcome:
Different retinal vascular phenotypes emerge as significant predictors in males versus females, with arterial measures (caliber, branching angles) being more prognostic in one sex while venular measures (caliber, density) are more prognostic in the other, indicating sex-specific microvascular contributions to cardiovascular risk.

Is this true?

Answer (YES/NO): NO